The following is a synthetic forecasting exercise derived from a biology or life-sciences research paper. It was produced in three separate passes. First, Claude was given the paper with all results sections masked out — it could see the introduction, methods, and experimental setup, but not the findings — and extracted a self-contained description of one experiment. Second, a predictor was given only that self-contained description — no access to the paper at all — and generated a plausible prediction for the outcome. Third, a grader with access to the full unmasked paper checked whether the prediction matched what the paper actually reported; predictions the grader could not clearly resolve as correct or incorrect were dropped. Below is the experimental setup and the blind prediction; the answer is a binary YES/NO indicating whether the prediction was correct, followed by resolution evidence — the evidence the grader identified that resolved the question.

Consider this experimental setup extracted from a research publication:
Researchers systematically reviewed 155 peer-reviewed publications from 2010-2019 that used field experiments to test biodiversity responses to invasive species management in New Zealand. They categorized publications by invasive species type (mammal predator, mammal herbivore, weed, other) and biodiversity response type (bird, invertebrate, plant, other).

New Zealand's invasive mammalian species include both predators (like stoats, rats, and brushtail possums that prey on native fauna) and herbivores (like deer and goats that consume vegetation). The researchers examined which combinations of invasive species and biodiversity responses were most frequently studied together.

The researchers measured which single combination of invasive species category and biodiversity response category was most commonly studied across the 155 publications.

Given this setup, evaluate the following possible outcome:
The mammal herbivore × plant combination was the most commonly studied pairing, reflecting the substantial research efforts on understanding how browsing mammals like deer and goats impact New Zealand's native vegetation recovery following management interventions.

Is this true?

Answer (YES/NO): NO